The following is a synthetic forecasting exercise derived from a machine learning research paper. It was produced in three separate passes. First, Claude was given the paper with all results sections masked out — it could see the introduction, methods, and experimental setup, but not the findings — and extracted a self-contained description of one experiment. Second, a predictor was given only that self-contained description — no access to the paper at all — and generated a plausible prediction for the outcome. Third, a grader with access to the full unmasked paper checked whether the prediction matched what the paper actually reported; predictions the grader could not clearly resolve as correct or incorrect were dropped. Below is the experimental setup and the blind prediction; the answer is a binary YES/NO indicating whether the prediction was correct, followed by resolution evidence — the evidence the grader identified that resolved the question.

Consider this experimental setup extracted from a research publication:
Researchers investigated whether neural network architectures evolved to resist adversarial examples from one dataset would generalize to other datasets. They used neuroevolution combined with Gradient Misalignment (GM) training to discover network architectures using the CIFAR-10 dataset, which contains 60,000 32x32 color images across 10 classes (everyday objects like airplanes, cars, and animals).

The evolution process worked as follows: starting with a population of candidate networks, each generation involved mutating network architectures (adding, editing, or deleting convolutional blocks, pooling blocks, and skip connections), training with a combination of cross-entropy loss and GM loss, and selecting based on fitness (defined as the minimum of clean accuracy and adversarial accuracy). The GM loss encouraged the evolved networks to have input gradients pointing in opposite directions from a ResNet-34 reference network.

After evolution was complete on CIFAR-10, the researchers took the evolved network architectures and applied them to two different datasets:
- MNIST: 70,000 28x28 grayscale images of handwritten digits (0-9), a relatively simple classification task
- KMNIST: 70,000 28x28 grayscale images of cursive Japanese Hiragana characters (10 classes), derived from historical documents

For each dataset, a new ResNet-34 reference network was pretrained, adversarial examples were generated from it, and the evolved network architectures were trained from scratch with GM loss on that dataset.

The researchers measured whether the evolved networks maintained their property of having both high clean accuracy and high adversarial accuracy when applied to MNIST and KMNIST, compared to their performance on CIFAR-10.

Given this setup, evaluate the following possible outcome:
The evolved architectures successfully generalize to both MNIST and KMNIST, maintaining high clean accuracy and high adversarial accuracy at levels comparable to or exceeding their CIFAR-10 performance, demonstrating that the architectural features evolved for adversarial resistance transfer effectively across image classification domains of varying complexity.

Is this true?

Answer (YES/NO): YES